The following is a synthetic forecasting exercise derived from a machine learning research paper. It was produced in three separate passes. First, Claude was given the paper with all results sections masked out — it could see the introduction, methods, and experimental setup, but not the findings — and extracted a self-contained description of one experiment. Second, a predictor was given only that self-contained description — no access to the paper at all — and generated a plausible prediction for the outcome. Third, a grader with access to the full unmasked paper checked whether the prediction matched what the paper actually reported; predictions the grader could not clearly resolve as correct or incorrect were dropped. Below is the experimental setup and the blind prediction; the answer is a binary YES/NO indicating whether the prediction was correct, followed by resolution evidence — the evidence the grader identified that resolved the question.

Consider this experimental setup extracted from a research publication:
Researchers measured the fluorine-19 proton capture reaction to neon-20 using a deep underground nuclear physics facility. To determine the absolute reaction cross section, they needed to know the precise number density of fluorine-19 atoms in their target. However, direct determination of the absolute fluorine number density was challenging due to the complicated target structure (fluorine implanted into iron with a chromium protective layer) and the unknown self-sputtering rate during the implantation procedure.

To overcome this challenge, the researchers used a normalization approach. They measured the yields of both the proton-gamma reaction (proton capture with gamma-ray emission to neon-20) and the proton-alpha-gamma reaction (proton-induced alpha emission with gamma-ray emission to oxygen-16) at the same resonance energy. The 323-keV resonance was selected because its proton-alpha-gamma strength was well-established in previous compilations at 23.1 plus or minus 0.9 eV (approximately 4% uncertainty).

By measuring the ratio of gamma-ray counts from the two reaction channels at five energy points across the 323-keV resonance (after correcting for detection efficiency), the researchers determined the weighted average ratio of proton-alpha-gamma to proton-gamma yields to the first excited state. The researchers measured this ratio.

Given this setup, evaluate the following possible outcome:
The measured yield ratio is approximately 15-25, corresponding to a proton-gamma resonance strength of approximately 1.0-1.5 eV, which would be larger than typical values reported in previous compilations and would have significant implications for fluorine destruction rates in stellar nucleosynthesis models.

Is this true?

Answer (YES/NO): NO